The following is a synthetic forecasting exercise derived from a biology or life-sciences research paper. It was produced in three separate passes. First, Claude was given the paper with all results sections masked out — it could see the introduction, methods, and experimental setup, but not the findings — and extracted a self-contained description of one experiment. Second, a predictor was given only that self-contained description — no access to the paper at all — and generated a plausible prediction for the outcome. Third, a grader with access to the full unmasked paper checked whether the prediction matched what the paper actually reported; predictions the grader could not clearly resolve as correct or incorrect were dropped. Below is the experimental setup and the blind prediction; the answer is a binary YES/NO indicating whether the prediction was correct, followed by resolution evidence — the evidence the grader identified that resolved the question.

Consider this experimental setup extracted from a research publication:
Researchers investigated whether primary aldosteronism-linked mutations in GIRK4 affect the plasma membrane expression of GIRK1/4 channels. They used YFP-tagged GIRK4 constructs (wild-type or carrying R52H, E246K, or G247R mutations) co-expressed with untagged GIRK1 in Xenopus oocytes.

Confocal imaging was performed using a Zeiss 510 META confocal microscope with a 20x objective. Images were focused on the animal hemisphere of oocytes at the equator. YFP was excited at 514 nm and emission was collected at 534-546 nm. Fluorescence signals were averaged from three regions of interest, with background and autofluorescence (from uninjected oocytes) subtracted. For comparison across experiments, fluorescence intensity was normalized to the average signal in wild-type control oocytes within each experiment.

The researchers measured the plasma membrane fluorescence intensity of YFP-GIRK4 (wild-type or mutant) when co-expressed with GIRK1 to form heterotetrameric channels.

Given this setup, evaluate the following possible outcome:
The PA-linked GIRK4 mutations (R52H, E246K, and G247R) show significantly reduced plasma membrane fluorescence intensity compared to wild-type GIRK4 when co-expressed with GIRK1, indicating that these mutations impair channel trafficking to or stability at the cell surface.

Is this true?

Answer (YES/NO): NO